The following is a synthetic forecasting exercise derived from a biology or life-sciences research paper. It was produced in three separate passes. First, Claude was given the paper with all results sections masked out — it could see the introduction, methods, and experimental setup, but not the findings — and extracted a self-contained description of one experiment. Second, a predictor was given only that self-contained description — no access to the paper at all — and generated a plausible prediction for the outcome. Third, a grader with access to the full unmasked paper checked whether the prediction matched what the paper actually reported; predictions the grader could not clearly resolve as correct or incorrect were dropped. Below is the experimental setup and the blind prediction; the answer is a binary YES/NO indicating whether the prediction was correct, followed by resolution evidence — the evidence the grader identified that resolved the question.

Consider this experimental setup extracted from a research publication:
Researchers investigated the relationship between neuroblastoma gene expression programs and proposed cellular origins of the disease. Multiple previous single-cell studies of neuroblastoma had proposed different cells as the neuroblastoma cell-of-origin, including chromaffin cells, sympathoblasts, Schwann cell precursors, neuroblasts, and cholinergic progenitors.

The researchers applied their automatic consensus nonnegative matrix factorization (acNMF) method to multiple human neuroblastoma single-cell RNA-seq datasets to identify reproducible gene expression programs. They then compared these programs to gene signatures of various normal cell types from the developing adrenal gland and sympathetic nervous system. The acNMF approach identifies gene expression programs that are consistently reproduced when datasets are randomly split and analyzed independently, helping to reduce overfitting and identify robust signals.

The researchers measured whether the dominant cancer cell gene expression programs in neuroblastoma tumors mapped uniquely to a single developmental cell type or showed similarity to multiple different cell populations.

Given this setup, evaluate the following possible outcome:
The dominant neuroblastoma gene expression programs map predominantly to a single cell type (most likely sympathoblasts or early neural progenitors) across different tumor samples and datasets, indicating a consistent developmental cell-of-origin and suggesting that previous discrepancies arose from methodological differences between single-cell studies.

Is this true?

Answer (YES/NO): NO